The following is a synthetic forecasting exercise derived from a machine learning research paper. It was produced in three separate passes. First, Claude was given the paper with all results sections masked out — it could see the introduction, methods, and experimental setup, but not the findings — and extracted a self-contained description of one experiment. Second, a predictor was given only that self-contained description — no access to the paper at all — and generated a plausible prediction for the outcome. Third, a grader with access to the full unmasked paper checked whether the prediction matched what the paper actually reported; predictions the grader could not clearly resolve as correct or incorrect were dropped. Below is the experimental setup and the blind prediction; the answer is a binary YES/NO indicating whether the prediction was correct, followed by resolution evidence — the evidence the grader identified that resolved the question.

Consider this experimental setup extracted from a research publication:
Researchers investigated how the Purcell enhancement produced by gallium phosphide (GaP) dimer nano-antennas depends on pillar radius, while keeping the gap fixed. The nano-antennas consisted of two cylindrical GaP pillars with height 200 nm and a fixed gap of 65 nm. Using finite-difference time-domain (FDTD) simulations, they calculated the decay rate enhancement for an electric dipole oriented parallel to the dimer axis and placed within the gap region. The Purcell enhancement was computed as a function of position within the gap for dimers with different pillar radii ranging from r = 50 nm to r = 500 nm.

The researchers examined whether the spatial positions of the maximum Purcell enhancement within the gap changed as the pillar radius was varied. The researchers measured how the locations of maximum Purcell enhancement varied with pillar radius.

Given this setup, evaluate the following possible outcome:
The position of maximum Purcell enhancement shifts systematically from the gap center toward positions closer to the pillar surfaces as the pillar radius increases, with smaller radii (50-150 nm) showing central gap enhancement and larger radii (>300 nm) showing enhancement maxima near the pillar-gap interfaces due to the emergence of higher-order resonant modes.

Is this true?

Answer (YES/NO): NO